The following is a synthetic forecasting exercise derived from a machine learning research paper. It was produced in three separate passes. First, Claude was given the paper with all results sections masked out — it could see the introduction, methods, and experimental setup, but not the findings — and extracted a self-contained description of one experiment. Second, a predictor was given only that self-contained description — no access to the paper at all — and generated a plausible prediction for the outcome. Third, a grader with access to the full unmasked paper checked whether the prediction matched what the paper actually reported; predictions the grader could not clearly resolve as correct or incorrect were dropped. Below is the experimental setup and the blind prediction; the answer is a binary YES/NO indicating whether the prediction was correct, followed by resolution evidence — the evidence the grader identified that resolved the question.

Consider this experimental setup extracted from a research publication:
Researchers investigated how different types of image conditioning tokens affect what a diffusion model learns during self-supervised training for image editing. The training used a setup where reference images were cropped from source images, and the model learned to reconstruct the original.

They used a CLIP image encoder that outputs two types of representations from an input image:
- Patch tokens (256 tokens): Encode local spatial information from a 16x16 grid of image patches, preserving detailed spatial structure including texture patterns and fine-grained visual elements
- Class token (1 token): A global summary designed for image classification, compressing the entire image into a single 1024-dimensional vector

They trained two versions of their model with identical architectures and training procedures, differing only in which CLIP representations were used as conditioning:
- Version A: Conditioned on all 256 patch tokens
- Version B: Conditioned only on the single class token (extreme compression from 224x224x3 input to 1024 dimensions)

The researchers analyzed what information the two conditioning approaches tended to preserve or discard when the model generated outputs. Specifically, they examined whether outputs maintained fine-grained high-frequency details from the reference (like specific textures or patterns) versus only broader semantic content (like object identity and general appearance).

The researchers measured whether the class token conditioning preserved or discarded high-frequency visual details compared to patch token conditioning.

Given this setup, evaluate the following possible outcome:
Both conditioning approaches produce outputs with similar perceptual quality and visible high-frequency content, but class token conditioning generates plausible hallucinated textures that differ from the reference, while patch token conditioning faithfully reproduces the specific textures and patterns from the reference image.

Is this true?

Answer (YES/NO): NO